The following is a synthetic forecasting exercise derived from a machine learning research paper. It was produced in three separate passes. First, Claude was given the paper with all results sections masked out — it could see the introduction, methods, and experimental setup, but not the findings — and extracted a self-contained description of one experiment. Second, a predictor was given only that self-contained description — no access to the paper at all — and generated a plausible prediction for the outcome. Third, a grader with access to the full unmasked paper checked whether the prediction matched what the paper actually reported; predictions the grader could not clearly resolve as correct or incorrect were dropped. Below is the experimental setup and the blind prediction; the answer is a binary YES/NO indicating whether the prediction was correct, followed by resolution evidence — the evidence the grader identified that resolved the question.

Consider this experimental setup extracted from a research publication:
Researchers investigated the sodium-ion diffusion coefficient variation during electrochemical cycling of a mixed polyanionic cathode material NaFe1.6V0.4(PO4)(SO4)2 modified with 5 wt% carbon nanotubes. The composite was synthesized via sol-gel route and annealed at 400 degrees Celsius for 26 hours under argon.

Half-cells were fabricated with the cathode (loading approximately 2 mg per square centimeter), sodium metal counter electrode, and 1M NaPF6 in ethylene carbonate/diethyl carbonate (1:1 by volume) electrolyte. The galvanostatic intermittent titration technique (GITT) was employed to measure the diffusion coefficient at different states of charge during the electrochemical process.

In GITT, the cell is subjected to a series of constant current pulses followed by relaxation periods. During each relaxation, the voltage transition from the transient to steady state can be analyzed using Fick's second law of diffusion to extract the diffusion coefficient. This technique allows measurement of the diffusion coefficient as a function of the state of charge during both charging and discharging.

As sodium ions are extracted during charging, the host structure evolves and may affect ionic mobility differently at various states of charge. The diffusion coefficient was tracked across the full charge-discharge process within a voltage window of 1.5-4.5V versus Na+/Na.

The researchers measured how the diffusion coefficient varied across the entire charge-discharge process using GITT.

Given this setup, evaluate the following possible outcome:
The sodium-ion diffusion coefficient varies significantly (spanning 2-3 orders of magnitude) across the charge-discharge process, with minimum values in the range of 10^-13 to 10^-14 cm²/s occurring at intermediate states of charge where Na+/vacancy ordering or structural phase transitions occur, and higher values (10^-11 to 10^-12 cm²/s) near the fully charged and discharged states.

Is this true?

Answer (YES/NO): NO